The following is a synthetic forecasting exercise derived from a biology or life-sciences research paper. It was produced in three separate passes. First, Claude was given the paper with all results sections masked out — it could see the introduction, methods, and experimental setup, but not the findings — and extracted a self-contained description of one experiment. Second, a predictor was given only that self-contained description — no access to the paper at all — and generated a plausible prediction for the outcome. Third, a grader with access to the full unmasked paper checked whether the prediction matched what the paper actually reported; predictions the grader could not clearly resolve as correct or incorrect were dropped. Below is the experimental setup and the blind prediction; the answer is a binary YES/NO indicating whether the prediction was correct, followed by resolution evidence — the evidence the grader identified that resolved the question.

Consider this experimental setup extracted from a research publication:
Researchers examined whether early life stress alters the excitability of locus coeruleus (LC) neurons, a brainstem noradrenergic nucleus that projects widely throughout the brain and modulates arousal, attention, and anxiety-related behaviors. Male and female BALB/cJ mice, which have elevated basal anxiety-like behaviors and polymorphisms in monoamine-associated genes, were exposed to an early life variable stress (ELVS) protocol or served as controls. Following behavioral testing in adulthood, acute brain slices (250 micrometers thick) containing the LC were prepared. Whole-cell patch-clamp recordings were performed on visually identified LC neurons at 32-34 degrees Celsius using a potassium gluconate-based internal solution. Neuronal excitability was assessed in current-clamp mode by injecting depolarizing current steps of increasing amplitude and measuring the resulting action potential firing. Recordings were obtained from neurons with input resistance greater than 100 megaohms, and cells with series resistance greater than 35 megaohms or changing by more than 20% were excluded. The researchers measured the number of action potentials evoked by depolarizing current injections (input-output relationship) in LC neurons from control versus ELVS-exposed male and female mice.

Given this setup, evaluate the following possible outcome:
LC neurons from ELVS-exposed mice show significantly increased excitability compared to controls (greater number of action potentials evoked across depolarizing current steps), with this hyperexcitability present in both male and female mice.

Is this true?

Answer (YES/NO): NO